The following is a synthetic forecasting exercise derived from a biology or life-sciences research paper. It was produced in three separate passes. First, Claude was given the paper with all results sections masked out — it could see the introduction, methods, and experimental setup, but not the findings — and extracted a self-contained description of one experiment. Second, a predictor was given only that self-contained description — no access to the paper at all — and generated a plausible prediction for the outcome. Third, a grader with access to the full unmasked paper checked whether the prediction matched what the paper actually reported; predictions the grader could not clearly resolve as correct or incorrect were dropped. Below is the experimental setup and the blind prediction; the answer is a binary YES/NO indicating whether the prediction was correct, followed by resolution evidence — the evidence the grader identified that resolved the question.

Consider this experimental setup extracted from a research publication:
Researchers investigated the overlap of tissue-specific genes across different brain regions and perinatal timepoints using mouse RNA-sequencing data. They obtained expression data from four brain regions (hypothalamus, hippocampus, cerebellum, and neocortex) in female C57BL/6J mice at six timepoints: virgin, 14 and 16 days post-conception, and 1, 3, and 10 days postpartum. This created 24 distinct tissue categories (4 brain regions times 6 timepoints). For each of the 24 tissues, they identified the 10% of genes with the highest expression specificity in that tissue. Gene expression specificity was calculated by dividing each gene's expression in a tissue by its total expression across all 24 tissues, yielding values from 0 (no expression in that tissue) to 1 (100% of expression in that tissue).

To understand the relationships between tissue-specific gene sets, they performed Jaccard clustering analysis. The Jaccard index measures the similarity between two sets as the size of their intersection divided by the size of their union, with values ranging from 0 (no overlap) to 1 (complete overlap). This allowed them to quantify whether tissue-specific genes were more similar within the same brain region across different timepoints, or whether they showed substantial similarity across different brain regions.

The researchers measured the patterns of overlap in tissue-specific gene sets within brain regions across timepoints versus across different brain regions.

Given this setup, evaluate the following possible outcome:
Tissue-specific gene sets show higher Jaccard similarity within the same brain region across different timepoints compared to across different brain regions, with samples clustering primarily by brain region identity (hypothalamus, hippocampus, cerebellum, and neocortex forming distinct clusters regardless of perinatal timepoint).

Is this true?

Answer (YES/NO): YES